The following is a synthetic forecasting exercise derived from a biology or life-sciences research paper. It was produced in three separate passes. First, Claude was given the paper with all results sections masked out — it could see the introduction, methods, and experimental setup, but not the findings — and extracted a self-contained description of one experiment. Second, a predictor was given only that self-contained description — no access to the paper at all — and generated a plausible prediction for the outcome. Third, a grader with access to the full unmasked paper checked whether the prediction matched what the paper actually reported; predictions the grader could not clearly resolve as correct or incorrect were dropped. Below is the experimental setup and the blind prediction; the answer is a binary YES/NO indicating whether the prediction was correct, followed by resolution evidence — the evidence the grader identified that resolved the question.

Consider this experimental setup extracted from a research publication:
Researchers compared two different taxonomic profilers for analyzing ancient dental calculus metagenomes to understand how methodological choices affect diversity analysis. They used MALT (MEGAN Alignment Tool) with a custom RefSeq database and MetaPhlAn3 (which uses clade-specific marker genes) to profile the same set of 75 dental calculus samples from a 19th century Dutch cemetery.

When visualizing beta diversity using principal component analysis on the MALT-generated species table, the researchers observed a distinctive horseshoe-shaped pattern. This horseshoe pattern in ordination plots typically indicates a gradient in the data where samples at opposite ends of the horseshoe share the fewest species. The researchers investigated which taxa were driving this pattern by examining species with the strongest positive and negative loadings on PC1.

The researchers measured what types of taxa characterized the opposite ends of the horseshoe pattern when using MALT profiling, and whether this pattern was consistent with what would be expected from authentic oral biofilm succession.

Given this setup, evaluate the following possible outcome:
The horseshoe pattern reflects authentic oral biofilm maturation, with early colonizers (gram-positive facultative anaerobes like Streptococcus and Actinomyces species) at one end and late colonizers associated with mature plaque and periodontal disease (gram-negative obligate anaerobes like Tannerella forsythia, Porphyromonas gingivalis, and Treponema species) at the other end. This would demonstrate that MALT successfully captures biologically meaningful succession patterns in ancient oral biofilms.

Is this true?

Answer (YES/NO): NO